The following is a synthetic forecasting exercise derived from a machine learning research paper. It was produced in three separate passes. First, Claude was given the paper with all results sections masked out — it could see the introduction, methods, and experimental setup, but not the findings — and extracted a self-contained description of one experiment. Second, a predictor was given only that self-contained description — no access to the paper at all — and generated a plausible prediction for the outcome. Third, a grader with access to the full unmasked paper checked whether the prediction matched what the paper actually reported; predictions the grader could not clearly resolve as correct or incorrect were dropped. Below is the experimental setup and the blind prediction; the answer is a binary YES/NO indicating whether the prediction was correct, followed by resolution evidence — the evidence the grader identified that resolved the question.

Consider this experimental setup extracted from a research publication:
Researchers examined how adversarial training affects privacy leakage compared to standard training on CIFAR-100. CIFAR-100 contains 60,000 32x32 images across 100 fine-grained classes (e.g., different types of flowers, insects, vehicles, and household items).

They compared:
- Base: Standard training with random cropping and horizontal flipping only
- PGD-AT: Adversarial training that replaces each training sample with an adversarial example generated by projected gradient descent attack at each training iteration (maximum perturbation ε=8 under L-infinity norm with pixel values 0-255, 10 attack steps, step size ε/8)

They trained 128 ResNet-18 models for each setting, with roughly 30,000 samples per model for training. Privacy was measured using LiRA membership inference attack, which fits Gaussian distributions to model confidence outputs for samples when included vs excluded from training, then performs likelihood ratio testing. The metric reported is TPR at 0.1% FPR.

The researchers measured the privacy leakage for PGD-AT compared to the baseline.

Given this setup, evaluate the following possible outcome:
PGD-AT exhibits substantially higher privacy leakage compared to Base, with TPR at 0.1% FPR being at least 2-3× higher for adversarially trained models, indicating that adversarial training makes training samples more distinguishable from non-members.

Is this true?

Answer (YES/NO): YES